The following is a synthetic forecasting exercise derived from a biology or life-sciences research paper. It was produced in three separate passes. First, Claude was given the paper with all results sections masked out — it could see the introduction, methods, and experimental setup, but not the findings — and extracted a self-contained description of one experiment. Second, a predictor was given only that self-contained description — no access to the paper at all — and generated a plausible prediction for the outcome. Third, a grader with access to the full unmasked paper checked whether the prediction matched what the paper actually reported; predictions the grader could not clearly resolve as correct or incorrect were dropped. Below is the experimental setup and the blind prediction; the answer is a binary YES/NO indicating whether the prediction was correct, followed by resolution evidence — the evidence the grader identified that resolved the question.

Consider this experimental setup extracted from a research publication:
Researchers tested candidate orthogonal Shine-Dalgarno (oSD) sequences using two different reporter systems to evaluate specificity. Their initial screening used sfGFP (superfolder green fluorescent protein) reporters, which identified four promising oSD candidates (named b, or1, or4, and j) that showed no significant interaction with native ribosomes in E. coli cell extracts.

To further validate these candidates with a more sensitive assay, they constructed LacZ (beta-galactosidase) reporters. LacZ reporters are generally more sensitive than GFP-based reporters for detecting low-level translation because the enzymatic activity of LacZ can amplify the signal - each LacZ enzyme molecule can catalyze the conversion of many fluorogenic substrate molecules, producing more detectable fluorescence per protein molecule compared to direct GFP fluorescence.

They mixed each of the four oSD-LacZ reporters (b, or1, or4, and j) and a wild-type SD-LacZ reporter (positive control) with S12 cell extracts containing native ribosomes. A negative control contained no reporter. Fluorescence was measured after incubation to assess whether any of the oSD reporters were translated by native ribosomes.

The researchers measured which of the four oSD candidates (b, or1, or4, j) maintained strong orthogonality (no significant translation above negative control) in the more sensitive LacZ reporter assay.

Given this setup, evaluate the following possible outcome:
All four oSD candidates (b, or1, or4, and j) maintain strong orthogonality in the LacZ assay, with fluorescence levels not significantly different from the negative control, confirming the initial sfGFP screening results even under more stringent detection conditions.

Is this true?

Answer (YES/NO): NO